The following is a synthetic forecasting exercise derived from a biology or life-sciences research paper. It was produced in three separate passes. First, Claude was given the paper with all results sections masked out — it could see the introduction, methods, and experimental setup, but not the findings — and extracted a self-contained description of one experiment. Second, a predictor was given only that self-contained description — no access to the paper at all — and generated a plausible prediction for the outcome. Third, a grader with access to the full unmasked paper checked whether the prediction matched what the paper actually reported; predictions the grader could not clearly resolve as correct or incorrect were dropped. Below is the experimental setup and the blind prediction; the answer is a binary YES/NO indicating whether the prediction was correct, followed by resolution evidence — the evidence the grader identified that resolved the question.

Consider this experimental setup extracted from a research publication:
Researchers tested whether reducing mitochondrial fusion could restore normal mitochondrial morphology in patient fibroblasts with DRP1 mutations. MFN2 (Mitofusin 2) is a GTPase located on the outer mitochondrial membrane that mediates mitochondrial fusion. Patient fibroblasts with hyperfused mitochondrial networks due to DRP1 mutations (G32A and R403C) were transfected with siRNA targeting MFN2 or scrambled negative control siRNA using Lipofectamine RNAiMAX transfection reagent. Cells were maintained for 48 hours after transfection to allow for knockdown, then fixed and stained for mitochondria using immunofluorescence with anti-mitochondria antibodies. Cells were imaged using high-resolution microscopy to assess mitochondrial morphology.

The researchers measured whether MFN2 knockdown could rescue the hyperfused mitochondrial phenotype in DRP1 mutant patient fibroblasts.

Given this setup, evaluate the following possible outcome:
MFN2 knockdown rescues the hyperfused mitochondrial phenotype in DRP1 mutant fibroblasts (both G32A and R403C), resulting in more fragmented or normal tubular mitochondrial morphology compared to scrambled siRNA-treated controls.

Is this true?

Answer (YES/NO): YES